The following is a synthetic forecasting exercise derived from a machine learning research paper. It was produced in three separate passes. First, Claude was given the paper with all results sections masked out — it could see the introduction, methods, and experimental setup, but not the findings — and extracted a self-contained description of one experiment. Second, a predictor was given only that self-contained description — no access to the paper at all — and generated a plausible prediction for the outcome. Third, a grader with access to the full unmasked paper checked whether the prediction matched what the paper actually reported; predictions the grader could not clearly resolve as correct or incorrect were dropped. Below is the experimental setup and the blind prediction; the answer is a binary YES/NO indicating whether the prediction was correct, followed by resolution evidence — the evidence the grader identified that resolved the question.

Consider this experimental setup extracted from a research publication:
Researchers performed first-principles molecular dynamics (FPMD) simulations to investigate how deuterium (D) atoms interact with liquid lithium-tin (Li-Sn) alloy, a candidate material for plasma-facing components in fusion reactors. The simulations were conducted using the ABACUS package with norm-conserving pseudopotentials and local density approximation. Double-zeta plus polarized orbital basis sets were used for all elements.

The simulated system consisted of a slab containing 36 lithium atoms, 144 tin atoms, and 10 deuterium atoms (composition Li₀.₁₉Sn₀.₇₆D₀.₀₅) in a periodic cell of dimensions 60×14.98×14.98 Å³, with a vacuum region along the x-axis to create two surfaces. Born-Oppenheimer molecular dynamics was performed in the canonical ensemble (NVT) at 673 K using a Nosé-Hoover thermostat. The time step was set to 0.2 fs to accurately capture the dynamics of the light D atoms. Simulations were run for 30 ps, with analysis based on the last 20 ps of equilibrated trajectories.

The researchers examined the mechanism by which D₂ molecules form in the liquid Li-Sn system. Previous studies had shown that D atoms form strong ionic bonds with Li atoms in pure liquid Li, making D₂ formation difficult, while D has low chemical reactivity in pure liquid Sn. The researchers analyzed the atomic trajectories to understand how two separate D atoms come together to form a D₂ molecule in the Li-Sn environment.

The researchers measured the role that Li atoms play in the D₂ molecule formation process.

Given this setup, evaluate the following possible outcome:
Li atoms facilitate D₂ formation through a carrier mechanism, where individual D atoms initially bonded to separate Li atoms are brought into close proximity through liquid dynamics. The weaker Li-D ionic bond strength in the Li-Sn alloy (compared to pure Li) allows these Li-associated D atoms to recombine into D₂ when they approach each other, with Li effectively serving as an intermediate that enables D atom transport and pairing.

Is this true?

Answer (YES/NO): NO